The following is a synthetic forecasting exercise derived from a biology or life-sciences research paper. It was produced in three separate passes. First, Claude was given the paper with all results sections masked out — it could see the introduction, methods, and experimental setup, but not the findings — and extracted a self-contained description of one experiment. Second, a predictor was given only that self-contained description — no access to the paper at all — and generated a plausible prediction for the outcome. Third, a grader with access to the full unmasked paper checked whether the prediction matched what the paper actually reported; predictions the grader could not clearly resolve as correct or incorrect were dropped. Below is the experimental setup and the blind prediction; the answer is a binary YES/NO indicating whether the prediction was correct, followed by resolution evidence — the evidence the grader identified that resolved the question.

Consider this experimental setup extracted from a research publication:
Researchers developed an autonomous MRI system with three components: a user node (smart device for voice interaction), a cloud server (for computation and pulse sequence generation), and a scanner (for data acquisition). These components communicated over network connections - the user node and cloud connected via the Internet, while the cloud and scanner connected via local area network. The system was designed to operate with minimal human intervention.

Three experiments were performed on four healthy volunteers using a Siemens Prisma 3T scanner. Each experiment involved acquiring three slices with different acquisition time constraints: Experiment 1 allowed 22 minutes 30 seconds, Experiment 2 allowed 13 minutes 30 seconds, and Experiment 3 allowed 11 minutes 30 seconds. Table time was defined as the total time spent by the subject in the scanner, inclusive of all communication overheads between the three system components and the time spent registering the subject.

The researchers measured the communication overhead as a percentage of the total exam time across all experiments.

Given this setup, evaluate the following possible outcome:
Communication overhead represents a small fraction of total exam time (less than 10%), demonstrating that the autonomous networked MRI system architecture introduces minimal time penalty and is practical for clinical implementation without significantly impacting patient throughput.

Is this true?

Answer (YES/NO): NO